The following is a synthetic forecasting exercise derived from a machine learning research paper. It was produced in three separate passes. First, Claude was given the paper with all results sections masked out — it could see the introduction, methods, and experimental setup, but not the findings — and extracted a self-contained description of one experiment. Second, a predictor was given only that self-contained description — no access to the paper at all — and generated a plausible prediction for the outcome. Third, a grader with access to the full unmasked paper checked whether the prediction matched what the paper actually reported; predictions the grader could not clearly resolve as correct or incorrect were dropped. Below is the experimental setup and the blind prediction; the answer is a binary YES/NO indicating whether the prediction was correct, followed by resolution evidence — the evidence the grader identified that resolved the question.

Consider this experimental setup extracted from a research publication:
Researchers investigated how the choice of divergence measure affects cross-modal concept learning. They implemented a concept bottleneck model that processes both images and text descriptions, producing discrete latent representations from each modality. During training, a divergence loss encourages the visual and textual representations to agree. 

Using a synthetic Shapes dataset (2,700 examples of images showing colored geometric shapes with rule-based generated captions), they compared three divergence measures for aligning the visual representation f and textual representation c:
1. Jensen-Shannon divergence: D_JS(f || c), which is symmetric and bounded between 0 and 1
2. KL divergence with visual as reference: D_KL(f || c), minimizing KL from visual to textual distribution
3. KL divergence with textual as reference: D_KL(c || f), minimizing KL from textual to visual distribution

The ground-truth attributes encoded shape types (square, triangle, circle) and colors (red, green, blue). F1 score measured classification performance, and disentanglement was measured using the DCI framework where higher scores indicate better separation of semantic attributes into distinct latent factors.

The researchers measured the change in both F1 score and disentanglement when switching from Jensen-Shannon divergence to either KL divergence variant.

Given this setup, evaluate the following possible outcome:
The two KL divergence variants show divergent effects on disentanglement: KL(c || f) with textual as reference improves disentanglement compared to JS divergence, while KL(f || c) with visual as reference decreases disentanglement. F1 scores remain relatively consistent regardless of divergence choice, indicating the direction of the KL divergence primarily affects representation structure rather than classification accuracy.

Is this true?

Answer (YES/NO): NO